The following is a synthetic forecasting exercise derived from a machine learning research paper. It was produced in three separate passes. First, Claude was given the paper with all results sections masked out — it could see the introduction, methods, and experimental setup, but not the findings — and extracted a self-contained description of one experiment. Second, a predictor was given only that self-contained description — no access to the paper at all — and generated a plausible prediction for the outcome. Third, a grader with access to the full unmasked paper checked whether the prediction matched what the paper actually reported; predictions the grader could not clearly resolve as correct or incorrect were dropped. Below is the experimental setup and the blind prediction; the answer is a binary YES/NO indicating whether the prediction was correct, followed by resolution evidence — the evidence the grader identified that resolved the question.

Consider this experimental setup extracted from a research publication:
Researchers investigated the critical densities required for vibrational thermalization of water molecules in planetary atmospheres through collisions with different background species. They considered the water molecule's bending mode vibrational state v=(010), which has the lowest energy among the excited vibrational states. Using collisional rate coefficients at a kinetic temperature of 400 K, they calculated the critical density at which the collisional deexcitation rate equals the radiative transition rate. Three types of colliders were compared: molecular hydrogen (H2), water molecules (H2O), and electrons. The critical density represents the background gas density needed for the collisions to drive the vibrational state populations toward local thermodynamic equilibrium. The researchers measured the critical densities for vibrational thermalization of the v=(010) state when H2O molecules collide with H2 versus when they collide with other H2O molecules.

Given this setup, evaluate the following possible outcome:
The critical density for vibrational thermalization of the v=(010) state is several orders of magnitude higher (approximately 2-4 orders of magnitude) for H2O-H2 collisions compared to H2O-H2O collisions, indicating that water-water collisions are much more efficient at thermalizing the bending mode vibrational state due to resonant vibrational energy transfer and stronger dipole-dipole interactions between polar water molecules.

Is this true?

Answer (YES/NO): NO